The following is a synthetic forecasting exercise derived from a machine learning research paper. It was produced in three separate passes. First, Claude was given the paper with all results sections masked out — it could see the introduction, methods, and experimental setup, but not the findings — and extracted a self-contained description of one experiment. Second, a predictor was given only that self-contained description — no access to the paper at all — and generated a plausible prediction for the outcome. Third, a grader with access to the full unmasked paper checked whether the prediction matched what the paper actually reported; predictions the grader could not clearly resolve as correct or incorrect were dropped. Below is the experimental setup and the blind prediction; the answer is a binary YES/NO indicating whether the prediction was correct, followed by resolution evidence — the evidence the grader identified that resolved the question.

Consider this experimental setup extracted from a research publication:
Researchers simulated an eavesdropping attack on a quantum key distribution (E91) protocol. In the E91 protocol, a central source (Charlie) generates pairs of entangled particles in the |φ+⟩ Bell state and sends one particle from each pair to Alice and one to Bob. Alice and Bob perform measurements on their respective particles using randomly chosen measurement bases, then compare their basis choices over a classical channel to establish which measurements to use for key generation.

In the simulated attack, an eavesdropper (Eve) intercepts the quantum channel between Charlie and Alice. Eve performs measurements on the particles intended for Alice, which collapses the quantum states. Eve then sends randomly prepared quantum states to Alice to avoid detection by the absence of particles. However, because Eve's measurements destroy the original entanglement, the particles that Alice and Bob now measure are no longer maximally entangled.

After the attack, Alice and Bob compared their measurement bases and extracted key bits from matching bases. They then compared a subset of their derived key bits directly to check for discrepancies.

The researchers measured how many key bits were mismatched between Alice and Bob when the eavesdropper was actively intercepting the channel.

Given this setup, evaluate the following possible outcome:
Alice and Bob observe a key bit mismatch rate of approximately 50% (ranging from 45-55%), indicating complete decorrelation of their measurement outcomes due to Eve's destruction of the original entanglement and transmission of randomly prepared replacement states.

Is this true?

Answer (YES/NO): NO